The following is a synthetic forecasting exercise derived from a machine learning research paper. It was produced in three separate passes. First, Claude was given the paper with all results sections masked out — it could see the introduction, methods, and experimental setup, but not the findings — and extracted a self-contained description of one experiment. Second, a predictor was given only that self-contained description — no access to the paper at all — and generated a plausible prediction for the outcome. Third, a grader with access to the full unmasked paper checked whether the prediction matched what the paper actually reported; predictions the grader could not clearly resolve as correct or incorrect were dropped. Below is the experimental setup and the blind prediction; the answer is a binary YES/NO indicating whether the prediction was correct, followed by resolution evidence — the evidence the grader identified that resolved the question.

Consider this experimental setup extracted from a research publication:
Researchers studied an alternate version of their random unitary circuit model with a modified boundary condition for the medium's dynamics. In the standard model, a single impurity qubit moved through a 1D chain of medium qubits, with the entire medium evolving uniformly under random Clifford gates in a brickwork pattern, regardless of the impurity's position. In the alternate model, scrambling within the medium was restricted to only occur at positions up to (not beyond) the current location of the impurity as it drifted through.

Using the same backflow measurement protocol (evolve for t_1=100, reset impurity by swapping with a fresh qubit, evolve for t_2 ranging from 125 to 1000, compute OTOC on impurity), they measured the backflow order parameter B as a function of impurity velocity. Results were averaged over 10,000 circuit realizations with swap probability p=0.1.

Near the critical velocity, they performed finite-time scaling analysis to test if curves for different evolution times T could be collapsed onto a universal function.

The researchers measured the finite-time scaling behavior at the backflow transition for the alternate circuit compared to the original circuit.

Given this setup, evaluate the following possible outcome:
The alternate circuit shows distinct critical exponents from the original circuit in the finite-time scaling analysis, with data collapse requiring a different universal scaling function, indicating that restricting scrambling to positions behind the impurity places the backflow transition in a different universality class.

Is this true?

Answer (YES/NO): YES